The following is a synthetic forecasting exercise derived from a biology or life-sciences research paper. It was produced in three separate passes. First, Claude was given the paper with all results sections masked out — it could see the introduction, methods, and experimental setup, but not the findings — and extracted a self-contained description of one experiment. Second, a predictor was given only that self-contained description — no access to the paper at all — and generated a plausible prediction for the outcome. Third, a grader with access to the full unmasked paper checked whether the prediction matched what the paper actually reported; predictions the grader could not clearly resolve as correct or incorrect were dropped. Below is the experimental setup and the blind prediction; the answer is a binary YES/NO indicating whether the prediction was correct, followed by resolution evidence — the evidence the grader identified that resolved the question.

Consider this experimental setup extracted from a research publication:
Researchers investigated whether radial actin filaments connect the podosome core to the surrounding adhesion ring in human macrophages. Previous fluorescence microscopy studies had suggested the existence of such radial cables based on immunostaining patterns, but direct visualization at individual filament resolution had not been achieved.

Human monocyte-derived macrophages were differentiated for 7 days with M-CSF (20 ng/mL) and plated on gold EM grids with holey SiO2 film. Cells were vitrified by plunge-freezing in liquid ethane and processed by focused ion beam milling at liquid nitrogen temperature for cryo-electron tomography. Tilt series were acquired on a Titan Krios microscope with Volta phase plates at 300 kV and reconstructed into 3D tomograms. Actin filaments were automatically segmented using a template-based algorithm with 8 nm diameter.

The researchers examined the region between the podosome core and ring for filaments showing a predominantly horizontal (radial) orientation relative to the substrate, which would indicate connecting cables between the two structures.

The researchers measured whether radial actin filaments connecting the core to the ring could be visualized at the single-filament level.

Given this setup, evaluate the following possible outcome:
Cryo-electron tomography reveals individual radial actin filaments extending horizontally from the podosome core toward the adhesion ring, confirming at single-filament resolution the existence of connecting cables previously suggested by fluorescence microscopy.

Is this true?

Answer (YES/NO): YES